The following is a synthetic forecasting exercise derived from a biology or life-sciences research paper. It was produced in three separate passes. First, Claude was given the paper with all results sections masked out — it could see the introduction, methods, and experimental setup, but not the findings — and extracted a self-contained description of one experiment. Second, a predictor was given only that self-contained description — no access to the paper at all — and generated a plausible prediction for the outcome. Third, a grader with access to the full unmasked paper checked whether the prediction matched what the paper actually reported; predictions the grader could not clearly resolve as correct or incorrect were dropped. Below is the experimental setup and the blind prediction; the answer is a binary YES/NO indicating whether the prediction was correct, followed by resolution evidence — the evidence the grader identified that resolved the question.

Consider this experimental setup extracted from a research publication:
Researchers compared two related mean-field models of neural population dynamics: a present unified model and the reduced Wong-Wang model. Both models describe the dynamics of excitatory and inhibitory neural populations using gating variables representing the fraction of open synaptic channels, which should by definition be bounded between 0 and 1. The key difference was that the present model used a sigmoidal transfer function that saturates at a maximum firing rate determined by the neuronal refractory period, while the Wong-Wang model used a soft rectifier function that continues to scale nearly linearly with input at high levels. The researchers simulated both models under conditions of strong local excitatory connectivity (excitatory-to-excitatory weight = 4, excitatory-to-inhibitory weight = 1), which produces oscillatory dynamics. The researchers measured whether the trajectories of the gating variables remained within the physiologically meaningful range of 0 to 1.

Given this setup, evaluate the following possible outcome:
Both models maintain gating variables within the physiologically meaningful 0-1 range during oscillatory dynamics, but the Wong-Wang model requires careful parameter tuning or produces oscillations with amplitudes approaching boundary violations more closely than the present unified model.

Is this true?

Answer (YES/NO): NO